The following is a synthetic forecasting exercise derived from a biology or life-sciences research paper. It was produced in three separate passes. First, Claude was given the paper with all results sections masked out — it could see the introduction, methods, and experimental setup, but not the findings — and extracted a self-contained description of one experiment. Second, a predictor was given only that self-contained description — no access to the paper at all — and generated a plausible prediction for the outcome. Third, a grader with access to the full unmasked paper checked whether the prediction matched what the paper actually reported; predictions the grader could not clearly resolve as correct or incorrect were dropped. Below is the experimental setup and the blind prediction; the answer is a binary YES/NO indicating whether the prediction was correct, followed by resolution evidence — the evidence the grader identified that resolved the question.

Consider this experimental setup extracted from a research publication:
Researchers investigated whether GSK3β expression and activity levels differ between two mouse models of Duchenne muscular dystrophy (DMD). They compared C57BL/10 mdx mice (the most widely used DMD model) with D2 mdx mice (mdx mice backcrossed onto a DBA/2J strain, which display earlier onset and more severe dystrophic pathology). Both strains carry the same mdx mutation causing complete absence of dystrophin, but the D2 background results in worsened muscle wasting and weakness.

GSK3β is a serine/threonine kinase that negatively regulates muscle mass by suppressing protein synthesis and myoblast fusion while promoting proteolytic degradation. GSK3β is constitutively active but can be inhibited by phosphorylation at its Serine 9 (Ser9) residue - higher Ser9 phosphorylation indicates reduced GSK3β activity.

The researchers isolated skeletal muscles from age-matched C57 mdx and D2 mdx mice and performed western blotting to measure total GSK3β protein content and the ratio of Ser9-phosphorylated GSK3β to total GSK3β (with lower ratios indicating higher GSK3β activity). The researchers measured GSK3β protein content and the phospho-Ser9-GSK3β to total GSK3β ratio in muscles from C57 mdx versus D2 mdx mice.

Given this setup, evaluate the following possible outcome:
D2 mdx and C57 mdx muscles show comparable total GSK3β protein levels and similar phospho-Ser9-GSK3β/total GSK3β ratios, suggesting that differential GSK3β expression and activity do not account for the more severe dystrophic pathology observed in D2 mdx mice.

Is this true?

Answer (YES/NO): NO